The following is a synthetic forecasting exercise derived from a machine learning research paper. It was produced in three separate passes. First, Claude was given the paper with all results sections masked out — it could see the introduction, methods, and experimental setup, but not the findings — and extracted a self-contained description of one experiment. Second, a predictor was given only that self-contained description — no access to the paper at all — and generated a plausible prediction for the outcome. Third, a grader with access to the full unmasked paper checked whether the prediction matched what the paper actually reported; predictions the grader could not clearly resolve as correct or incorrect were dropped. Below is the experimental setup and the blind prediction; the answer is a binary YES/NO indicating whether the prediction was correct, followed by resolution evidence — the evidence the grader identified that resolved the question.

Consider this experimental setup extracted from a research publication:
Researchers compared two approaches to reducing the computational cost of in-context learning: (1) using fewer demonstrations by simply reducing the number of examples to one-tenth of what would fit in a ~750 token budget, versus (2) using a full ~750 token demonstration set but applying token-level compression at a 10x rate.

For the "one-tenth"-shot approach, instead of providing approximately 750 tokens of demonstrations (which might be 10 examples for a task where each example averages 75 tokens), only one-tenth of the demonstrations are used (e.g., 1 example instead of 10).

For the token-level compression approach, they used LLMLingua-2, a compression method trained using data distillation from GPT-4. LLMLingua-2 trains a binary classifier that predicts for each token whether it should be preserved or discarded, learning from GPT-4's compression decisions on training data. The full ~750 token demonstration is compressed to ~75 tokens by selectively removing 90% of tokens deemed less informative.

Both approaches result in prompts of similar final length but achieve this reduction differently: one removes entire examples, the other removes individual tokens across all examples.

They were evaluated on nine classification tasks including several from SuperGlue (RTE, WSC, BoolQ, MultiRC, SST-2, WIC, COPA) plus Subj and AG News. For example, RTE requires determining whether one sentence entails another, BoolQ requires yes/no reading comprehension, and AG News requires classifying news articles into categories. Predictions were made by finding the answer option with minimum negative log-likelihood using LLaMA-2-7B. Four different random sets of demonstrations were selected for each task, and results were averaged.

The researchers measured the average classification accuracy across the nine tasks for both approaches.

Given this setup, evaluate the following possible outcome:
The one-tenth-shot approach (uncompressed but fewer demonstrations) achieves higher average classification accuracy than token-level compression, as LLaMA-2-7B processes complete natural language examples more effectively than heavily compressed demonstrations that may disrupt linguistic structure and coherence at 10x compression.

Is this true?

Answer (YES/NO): NO